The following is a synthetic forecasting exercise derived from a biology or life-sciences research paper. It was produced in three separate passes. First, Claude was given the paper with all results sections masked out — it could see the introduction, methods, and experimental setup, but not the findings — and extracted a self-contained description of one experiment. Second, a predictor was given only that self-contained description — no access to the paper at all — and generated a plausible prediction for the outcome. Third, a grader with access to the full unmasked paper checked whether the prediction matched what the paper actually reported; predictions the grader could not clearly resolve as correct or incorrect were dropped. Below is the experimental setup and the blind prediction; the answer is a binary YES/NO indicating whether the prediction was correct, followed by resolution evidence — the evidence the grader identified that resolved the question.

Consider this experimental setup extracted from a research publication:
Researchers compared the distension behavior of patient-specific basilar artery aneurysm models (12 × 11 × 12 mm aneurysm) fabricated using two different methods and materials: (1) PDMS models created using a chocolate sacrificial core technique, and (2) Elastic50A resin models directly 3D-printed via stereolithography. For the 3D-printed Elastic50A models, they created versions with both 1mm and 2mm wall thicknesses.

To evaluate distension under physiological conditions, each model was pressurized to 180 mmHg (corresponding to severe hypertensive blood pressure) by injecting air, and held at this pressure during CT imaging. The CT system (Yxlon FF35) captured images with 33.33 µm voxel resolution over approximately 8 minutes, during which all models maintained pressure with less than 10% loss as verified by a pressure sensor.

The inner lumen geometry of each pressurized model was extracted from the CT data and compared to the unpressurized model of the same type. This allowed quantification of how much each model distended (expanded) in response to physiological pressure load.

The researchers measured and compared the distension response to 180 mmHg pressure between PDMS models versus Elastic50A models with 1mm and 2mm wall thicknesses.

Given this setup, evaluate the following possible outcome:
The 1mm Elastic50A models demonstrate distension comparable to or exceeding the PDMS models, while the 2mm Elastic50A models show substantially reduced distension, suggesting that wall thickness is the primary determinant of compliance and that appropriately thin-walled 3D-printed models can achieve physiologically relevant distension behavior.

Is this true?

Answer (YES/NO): NO